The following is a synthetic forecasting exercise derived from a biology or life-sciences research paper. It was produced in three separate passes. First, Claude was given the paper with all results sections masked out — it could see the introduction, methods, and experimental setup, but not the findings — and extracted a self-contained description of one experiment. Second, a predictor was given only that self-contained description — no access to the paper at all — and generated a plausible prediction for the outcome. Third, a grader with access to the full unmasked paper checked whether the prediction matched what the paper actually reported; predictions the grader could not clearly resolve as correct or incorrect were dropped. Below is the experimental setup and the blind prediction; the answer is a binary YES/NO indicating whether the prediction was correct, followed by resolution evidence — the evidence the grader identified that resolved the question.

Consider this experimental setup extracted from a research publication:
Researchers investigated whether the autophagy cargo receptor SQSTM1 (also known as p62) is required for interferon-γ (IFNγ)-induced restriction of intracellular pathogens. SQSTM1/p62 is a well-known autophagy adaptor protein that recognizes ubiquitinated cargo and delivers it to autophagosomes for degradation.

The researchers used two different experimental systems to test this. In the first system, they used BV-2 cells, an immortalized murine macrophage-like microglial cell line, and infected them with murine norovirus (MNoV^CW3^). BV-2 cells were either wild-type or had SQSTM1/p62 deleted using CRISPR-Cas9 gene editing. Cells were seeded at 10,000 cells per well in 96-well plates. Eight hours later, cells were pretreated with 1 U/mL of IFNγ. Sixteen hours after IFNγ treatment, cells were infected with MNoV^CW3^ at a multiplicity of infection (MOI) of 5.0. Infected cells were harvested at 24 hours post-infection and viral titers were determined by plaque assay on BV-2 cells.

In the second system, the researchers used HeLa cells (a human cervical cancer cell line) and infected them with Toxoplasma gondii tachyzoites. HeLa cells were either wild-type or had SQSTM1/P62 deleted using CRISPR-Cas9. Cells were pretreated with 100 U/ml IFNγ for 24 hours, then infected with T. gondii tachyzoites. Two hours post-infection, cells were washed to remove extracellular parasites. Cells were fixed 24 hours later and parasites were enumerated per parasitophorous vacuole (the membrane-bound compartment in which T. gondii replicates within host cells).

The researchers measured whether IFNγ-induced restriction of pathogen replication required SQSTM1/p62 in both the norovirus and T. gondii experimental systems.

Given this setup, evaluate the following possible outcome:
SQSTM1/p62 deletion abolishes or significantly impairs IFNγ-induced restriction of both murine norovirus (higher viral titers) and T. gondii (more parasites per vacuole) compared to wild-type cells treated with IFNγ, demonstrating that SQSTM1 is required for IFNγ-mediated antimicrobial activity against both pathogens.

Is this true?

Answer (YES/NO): NO